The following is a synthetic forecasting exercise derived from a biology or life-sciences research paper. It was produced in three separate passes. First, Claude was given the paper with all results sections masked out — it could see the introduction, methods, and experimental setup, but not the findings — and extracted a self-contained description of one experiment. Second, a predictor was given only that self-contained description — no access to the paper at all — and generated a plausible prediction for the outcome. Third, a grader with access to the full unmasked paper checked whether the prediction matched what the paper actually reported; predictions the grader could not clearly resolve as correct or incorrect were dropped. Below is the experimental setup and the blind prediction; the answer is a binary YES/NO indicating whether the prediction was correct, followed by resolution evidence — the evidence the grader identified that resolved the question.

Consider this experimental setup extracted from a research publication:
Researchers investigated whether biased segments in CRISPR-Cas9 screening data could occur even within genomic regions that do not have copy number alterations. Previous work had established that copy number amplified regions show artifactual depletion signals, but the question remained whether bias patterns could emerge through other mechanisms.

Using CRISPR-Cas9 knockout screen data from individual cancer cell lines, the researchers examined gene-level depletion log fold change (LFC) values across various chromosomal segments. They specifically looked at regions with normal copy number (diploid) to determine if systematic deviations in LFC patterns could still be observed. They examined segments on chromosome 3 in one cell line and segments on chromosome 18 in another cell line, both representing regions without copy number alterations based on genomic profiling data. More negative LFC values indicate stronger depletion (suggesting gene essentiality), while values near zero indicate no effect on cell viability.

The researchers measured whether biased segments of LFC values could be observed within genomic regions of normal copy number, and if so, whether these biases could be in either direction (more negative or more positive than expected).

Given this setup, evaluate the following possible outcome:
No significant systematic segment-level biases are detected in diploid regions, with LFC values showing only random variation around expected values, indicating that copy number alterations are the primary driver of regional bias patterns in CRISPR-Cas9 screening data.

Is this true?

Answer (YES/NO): NO